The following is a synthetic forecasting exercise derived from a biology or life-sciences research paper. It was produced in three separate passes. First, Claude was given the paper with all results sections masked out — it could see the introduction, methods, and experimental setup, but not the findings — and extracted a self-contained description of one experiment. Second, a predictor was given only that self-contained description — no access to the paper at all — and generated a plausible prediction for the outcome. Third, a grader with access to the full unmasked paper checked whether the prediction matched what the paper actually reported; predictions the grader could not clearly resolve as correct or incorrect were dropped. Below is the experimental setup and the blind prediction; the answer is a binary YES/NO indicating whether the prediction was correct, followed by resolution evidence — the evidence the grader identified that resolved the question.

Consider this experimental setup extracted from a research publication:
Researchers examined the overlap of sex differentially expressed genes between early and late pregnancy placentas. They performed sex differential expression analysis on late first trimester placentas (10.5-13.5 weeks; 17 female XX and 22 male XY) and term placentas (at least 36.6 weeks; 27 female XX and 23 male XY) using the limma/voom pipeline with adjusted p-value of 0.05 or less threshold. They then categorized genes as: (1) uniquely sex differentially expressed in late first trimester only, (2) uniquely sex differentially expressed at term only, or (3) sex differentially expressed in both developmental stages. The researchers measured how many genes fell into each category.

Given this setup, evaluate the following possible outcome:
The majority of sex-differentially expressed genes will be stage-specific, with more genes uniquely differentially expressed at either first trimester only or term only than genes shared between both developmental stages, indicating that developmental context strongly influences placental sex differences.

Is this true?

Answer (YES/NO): YES